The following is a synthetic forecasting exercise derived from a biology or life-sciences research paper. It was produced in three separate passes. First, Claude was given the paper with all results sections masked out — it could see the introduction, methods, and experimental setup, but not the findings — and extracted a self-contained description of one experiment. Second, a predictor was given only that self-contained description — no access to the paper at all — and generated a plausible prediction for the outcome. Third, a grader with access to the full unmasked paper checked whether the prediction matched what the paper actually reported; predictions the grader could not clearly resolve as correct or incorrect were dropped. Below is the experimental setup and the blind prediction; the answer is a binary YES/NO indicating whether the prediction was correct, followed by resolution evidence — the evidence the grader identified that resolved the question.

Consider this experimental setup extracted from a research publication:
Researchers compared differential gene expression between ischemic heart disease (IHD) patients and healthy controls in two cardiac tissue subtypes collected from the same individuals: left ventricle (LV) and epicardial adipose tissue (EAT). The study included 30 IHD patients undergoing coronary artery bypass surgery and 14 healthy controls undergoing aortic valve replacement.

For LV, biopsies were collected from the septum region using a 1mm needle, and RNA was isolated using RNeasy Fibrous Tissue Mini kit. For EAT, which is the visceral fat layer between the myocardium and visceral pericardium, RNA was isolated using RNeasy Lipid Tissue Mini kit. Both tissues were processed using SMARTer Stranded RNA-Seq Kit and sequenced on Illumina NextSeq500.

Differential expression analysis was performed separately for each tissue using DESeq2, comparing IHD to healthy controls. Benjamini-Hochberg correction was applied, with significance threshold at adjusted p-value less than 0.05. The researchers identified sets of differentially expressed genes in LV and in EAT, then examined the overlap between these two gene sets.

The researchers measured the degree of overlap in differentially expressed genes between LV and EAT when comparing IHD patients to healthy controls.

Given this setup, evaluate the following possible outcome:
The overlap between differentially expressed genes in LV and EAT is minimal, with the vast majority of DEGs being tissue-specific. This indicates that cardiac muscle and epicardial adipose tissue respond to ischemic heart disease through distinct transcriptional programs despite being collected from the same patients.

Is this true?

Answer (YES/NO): NO